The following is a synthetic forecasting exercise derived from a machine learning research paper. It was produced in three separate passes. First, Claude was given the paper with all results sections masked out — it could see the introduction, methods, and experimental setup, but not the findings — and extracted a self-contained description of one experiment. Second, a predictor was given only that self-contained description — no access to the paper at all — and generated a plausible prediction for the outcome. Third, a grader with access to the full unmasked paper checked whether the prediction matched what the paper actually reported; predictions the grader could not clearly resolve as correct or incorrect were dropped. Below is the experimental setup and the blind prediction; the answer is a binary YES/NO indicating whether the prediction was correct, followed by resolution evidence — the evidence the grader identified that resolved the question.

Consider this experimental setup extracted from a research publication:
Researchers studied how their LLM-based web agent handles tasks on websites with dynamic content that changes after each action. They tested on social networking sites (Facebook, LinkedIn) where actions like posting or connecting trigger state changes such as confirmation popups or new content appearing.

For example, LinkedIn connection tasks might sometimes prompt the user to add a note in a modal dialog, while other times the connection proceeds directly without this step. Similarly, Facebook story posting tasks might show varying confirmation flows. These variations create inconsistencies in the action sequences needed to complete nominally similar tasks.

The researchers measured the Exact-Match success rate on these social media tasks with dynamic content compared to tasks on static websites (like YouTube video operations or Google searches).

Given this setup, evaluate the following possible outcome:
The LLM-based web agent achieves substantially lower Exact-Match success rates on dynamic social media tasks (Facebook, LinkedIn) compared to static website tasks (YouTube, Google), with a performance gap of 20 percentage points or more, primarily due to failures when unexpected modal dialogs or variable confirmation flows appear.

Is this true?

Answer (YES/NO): NO